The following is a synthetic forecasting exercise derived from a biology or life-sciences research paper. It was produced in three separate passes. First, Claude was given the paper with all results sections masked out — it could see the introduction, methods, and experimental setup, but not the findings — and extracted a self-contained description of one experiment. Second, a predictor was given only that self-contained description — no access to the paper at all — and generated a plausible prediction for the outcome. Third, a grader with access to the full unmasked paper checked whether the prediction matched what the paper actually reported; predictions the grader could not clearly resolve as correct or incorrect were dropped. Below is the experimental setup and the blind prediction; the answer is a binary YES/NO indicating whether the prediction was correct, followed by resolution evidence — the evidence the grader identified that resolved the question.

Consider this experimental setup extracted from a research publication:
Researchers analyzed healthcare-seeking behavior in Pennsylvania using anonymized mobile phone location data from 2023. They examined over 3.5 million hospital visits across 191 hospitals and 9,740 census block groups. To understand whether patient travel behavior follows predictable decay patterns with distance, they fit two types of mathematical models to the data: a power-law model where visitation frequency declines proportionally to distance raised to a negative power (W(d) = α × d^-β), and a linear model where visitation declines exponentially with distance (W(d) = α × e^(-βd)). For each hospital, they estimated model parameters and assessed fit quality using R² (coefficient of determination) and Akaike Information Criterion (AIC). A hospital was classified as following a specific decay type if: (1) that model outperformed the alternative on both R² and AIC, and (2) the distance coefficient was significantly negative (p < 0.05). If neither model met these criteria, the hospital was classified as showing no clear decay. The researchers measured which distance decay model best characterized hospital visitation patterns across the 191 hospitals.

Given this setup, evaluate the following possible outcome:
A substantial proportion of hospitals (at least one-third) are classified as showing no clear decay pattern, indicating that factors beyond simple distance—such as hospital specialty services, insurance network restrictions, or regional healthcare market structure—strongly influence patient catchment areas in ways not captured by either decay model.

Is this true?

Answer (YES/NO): NO